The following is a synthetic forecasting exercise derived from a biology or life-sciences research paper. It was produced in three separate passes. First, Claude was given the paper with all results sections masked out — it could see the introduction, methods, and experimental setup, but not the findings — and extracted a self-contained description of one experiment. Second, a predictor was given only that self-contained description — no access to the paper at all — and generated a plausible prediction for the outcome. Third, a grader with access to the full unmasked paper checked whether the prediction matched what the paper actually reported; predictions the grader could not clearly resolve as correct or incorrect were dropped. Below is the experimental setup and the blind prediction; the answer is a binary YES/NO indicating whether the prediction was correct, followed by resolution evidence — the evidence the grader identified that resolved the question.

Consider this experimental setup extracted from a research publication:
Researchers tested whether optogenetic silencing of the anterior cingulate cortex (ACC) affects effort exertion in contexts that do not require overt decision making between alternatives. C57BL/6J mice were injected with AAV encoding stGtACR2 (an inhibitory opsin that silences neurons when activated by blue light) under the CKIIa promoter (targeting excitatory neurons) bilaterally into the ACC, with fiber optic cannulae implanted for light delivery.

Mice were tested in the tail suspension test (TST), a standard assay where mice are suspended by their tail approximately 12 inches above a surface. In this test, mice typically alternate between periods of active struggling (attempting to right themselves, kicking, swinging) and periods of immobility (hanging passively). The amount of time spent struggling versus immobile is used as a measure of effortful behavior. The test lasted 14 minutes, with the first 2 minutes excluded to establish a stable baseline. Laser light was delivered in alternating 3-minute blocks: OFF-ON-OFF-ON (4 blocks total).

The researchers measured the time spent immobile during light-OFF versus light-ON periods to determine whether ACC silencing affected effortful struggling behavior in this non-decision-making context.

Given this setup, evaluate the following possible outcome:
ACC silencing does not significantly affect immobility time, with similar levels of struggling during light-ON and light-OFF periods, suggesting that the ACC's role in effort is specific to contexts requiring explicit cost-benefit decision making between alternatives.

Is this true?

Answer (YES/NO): YES